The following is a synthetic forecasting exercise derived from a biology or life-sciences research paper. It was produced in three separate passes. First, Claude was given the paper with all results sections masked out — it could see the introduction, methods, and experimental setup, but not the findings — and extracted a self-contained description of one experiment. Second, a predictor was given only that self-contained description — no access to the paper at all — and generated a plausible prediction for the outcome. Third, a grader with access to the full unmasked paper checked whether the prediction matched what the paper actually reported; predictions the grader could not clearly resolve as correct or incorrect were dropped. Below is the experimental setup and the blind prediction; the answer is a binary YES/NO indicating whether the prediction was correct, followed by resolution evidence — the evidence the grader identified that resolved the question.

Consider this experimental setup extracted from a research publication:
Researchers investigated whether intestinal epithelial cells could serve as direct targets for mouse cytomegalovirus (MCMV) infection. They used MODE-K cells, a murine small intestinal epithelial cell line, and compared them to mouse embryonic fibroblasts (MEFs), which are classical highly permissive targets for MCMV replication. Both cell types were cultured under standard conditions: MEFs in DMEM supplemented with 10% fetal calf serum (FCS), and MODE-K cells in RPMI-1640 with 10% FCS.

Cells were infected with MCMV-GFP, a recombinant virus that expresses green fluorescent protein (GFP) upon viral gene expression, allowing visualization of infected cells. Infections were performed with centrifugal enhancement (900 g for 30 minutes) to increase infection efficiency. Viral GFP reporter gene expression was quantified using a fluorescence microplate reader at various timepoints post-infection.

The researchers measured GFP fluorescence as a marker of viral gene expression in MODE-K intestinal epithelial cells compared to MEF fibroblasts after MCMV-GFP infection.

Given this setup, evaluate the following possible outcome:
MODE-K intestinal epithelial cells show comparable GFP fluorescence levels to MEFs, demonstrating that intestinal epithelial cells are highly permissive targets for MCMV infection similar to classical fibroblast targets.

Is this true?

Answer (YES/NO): YES